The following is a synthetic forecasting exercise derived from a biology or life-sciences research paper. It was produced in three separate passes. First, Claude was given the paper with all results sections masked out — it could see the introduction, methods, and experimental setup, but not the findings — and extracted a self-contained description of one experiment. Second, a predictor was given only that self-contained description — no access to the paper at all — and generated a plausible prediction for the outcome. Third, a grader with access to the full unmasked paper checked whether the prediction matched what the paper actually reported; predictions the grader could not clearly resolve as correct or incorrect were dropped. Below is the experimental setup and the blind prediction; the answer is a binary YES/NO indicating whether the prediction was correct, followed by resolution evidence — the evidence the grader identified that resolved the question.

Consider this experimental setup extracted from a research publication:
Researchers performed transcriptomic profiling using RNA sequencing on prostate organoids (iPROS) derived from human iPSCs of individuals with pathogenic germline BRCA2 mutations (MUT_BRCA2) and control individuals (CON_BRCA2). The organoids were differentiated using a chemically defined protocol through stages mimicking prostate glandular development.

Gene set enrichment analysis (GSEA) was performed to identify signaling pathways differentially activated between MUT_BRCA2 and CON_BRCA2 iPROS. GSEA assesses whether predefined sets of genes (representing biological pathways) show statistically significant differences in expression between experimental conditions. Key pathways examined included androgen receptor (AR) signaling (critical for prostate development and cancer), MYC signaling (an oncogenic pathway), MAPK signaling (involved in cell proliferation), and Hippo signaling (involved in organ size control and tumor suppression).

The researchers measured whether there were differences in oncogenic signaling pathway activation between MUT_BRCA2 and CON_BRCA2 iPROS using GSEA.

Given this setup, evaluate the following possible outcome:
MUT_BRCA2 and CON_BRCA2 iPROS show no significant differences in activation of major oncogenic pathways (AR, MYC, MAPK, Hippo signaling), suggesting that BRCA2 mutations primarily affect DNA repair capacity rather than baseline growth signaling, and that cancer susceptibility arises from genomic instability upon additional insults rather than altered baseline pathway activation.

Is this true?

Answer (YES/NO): NO